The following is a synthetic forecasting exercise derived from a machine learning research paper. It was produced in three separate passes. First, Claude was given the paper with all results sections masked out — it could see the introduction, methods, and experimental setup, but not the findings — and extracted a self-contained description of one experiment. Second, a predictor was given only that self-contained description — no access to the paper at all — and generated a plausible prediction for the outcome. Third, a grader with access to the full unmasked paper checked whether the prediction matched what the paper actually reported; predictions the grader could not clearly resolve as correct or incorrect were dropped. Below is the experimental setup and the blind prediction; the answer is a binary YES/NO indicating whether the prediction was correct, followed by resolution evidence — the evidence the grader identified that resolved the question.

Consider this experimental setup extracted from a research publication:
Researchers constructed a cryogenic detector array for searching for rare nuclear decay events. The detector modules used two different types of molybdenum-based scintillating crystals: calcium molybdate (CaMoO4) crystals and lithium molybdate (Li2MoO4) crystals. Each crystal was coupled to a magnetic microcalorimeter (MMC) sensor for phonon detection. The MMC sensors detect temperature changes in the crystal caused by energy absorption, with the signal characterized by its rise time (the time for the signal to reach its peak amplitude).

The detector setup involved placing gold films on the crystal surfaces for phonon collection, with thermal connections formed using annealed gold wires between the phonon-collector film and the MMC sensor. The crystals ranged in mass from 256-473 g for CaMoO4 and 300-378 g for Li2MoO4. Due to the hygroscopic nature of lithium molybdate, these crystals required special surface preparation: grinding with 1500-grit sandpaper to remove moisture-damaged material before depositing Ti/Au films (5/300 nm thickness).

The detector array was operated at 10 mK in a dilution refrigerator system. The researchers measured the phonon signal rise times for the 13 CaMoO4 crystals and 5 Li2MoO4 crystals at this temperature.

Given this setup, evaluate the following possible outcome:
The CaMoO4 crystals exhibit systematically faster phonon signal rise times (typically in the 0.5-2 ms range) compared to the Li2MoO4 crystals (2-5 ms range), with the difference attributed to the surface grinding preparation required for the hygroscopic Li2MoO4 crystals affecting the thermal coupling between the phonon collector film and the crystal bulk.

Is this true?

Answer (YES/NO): NO